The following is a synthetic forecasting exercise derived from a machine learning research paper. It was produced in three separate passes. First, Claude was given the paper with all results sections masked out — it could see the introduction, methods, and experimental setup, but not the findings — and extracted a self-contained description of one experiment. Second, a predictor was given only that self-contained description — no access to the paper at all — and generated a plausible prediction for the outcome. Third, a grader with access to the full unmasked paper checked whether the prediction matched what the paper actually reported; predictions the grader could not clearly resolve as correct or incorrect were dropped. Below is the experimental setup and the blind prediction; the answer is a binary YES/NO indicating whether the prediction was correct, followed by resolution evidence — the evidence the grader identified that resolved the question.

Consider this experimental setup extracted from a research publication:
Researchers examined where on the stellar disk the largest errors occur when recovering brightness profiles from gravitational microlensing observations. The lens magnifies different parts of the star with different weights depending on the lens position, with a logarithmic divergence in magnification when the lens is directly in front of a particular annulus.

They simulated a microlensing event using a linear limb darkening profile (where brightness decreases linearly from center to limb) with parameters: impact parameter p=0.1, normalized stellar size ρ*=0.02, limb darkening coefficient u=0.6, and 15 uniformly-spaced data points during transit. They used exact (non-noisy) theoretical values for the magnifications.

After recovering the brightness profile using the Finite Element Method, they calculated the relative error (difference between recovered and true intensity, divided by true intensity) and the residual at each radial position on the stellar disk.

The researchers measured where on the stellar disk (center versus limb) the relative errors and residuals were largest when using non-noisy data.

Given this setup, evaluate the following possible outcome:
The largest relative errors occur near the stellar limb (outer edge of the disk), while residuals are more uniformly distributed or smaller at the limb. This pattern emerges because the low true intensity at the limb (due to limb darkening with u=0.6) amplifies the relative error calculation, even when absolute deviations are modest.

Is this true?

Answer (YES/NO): NO